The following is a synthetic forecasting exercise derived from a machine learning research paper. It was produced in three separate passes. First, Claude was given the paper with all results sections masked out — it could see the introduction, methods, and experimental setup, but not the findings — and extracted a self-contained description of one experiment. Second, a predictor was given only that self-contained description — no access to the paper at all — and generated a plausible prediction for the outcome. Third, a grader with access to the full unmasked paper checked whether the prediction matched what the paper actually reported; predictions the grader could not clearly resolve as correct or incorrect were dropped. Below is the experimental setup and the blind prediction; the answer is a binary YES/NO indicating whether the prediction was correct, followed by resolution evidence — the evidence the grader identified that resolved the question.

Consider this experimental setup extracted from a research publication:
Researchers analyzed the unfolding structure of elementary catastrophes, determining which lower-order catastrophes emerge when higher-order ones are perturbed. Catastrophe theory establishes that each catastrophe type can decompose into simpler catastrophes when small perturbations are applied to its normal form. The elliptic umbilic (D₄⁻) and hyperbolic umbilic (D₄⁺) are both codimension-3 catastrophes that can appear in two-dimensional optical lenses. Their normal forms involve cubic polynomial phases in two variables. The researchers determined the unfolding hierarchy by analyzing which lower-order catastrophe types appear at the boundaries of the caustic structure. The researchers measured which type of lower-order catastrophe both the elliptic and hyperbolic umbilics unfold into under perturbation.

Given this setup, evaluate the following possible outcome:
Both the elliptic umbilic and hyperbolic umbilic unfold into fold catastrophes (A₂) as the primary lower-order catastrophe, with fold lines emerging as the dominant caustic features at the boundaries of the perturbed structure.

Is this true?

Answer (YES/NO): NO